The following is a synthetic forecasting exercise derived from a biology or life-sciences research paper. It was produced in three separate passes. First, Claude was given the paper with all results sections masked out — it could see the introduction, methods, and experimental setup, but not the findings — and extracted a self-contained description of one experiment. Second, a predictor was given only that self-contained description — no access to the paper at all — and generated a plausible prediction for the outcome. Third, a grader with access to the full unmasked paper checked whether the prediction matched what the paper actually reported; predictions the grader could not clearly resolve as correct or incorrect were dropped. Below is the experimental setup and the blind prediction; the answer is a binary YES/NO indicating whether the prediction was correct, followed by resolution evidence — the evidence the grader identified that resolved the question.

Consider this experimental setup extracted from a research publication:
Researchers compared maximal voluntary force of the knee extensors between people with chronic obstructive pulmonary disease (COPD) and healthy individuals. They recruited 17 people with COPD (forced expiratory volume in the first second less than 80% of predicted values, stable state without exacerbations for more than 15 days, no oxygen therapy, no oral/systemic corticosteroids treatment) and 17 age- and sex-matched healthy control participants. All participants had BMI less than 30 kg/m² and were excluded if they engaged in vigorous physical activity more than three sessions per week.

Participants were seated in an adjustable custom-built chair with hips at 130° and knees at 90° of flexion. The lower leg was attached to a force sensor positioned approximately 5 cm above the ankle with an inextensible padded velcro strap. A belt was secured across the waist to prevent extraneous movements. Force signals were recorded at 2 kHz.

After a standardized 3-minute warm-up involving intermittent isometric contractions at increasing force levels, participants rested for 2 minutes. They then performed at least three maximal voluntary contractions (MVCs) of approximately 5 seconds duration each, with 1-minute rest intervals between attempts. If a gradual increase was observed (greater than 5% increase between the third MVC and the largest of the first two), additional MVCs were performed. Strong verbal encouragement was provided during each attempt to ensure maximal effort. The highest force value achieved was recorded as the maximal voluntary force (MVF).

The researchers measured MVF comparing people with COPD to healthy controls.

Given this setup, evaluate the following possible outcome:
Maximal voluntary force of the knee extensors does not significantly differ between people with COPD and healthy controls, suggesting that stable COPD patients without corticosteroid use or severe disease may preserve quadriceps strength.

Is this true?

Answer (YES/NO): NO